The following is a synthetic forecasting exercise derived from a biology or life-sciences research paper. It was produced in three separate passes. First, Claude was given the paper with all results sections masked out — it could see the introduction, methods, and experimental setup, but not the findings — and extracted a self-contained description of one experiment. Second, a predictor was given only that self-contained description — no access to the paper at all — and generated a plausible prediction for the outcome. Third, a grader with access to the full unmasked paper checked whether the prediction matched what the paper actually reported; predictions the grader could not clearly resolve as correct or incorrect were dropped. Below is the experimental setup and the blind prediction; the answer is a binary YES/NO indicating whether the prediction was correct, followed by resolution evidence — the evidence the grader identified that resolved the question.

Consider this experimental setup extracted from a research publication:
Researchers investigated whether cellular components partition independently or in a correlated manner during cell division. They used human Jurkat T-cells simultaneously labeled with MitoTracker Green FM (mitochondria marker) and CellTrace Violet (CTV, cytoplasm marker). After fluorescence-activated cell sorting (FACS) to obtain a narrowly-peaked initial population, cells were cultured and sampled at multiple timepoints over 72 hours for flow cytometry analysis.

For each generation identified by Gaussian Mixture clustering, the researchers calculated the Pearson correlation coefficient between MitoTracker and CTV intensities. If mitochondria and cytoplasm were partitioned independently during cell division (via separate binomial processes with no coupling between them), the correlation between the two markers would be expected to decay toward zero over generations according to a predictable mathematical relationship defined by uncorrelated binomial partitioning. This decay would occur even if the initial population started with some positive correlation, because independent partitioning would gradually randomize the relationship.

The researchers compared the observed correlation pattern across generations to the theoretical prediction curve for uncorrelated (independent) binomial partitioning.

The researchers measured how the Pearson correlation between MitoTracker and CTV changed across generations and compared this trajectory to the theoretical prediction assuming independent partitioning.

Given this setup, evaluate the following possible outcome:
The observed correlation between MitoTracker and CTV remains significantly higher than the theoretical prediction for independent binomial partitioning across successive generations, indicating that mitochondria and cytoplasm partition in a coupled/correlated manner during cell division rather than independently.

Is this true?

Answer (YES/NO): YES